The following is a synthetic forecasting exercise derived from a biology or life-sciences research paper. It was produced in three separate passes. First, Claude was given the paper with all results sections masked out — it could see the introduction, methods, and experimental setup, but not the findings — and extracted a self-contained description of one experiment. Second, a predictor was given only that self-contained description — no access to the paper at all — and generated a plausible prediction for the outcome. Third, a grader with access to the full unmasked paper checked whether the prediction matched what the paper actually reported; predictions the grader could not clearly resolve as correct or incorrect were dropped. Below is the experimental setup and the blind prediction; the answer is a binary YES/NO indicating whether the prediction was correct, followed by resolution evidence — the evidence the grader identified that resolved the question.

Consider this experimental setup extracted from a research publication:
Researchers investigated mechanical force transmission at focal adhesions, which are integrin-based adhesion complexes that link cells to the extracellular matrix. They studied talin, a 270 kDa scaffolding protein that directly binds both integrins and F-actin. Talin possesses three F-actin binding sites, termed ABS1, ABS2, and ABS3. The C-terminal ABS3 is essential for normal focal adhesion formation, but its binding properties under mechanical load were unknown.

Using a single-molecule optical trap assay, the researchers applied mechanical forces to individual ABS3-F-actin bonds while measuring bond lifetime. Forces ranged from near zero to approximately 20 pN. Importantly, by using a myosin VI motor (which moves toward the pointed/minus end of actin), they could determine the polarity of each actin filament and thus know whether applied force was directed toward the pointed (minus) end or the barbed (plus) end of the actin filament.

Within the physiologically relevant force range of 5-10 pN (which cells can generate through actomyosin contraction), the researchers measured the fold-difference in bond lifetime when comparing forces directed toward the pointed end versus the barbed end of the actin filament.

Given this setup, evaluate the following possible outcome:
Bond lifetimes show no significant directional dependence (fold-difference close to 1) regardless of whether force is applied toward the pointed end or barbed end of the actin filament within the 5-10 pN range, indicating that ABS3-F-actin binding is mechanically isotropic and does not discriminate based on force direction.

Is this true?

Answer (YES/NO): NO